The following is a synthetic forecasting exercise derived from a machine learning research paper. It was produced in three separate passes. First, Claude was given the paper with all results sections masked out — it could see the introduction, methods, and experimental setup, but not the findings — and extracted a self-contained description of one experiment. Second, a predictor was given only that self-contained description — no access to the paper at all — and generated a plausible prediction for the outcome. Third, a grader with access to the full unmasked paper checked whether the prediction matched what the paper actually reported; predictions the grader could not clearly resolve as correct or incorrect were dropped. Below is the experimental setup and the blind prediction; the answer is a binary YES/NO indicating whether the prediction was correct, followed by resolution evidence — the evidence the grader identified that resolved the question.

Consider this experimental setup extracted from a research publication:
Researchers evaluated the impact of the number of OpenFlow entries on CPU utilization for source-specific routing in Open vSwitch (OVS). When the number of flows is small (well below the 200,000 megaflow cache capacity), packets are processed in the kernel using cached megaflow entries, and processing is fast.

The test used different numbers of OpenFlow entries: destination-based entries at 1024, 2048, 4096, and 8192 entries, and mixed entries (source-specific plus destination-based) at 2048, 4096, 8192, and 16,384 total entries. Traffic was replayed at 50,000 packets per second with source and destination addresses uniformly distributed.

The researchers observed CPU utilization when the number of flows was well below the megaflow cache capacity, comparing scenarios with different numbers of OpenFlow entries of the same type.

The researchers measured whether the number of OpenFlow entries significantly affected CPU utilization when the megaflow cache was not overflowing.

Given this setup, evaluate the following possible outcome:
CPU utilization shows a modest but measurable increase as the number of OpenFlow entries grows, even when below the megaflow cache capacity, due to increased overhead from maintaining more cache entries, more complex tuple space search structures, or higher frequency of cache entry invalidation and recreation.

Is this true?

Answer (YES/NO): NO